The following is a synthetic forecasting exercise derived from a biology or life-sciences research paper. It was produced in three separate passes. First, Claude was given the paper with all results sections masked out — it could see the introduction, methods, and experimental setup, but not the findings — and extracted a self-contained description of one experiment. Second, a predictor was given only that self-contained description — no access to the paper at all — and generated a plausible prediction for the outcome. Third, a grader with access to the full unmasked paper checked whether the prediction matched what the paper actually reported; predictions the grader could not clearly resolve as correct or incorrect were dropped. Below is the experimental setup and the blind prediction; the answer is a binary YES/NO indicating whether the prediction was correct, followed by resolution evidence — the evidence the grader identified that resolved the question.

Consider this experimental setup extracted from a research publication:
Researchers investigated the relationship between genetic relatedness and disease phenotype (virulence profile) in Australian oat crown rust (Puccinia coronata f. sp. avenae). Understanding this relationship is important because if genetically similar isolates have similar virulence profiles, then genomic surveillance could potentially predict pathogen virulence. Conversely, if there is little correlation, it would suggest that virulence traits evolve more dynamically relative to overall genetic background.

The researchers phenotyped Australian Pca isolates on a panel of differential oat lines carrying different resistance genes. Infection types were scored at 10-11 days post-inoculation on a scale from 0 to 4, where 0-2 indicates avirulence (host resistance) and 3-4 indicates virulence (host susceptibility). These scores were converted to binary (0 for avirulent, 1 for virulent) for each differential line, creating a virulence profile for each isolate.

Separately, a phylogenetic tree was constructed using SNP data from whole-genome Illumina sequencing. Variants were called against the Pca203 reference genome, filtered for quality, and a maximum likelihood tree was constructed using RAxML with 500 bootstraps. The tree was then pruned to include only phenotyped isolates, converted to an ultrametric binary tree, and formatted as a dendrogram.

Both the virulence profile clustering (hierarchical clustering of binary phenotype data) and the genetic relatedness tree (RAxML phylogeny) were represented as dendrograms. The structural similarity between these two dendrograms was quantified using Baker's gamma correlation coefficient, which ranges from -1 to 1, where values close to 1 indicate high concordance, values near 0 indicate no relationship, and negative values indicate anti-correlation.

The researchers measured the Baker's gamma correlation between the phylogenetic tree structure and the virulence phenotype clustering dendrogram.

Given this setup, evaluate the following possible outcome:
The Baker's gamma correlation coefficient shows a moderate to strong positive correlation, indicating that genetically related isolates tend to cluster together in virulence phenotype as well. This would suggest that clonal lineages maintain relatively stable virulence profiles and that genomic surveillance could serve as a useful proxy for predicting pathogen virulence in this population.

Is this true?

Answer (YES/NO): NO